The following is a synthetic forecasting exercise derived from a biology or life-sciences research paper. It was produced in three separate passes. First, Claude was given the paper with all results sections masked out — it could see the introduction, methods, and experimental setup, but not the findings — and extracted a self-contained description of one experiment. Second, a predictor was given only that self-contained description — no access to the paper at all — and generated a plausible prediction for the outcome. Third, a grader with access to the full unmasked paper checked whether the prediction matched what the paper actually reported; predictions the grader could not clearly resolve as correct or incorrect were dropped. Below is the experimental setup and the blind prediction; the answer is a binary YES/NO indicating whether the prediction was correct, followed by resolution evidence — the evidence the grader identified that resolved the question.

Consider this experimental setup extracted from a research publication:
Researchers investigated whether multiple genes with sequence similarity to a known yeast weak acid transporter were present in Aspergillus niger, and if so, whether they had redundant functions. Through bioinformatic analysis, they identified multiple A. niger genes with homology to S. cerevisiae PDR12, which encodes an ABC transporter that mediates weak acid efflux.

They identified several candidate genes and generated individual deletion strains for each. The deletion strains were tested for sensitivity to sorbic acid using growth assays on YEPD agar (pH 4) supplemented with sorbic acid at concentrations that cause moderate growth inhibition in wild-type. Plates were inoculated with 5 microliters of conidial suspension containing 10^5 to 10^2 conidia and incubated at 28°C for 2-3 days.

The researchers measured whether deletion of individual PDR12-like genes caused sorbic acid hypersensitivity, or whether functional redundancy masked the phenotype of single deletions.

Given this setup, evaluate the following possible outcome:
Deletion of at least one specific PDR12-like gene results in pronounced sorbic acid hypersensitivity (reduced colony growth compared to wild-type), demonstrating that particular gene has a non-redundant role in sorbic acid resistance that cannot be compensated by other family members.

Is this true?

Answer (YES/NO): YES